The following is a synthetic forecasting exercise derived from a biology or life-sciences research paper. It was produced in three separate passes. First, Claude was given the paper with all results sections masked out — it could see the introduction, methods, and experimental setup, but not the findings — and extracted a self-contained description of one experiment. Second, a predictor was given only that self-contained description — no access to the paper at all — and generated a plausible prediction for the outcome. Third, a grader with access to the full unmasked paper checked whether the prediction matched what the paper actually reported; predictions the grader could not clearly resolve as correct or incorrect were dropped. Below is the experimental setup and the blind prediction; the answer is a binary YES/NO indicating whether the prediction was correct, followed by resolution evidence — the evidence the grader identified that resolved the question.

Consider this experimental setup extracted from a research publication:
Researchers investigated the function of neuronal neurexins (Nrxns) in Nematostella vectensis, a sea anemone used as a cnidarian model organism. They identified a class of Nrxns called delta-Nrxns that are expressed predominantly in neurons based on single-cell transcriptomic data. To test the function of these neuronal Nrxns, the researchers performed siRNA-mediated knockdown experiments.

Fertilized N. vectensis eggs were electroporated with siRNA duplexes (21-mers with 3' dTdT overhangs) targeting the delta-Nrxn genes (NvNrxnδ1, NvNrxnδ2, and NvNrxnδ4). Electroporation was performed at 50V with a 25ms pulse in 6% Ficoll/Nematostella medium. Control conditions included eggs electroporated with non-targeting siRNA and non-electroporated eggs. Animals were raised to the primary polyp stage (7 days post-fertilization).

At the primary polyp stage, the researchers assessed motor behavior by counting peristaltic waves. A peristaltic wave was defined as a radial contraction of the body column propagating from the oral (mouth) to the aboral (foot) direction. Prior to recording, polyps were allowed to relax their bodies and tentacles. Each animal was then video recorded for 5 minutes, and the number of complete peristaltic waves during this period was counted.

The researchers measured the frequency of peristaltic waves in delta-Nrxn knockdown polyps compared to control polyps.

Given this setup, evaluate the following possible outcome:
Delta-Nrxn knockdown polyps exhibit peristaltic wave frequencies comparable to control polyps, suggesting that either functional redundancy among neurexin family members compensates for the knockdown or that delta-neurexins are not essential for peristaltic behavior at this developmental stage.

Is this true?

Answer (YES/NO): NO